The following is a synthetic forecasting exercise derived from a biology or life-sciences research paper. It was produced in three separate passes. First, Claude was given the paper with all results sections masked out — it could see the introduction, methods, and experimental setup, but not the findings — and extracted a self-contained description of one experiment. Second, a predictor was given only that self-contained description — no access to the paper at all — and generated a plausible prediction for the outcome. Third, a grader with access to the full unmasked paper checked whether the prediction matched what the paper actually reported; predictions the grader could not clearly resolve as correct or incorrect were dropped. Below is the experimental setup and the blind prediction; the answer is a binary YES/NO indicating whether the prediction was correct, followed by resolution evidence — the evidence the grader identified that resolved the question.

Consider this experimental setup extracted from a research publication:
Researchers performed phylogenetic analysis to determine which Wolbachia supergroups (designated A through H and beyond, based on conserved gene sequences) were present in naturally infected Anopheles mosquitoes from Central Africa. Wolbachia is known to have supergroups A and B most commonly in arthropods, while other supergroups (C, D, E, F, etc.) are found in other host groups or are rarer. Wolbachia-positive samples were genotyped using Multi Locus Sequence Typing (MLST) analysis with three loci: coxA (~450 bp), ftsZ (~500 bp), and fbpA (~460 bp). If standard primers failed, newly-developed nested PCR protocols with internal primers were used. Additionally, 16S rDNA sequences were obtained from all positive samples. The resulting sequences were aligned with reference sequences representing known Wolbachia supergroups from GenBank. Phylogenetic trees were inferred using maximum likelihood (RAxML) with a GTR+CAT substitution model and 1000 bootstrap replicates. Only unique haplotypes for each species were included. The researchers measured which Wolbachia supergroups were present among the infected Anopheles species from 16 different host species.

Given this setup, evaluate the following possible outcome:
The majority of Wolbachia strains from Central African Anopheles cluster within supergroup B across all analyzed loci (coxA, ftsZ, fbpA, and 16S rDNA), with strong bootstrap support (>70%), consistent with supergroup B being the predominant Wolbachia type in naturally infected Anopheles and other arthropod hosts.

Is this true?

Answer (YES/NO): YES